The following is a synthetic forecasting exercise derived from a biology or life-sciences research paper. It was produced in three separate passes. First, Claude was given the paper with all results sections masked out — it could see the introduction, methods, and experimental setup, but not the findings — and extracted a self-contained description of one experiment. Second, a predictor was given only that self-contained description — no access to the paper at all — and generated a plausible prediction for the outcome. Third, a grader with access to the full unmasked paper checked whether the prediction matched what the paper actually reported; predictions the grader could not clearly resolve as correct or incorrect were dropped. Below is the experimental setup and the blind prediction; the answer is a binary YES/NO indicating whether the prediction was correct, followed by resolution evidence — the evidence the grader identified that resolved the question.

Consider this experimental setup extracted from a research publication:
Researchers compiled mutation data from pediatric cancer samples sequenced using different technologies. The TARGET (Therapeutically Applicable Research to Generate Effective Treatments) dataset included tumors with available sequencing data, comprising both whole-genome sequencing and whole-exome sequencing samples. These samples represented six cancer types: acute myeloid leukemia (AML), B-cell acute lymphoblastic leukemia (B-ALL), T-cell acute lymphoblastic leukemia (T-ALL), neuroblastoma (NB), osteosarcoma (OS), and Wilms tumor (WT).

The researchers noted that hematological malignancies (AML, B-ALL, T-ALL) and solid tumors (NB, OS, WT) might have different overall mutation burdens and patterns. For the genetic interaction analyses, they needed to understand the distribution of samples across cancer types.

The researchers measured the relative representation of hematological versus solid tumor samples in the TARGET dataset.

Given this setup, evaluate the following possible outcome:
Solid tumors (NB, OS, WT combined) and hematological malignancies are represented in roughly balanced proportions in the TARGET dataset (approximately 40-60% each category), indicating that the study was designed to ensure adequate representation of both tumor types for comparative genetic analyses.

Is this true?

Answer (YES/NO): NO